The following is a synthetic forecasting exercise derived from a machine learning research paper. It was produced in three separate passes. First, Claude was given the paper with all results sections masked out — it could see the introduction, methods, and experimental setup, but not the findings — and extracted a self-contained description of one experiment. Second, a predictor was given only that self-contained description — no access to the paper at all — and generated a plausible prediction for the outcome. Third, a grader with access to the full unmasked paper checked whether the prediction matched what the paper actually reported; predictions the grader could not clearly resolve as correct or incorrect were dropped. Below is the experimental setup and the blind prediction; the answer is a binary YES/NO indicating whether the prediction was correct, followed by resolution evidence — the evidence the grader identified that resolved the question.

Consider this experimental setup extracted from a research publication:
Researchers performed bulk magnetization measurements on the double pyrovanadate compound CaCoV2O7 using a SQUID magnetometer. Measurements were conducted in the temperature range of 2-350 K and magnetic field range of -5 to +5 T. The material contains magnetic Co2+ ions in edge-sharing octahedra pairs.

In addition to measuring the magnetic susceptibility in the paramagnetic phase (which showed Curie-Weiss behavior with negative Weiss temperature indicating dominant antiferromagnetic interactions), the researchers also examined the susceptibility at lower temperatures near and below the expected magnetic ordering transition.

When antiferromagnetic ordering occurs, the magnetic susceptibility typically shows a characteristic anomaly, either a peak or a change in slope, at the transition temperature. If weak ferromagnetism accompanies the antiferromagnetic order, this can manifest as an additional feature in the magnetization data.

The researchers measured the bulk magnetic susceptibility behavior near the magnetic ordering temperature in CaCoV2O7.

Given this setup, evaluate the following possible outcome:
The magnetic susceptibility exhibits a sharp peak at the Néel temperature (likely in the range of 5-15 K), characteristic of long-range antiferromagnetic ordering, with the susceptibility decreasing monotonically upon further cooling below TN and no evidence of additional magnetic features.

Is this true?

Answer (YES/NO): NO